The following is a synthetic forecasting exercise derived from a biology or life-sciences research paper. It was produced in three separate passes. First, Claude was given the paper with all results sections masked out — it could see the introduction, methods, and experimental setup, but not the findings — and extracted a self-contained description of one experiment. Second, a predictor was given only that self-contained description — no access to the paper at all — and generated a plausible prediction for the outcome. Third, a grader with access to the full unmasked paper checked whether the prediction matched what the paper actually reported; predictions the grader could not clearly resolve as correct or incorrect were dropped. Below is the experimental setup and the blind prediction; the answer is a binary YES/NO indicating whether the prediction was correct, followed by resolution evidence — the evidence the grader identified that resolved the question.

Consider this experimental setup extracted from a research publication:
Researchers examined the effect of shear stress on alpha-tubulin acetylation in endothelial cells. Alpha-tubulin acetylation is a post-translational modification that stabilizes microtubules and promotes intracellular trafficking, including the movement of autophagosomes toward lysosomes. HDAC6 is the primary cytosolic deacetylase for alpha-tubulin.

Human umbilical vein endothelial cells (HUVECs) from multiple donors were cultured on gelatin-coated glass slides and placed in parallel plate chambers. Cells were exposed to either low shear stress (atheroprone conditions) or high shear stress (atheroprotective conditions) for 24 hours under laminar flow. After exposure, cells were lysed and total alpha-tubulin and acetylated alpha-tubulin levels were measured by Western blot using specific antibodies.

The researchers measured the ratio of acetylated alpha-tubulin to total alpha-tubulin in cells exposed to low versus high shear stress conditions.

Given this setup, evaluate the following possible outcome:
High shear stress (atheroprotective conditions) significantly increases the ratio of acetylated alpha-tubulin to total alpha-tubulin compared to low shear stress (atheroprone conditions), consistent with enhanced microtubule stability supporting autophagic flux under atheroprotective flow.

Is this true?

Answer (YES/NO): YES